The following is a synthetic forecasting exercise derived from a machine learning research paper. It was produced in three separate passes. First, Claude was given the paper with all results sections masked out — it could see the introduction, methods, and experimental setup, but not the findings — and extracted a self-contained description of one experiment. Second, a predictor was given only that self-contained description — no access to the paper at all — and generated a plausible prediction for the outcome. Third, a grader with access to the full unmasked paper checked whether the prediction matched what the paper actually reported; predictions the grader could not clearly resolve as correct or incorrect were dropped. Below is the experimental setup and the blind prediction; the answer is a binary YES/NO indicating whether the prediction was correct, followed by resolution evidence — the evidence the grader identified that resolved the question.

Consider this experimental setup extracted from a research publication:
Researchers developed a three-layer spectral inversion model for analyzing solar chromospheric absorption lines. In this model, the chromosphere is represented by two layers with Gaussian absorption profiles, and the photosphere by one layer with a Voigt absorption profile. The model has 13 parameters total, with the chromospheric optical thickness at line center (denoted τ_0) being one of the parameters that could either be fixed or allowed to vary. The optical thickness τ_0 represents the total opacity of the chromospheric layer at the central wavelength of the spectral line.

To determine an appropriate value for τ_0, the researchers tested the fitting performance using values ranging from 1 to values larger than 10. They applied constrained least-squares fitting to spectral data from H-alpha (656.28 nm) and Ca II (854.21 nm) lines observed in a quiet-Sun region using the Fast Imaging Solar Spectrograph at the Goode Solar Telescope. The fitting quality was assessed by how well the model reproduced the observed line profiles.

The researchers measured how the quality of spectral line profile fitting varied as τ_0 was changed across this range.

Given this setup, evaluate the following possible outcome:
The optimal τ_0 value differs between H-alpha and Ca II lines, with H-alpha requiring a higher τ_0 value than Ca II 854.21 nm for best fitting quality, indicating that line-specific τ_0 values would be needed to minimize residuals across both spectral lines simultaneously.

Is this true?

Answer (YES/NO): NO